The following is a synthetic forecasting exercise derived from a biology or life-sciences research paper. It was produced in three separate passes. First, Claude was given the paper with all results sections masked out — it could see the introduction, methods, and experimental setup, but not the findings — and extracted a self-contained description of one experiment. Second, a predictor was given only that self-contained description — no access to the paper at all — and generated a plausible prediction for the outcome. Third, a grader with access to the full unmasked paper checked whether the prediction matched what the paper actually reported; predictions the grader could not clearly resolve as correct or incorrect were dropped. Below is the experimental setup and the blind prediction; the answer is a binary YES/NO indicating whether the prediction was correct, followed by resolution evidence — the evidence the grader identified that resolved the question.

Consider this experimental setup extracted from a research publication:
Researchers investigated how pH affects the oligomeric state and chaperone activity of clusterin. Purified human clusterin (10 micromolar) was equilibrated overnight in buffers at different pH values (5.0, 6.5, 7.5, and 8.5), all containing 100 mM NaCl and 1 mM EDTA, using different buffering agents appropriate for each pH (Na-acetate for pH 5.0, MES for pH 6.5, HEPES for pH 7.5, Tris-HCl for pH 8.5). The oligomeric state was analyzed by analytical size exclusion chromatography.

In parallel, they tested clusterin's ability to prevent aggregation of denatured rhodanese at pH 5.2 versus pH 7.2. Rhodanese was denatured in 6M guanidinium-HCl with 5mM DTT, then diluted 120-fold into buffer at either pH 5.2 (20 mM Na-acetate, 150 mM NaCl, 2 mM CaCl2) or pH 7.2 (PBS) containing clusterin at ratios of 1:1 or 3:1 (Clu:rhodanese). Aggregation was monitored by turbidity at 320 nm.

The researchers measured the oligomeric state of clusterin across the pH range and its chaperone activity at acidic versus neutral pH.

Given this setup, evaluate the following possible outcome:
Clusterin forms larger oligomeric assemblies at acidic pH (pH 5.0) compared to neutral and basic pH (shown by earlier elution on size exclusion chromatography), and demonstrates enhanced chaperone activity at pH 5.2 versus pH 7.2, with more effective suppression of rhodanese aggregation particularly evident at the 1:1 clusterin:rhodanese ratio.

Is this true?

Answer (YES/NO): NO